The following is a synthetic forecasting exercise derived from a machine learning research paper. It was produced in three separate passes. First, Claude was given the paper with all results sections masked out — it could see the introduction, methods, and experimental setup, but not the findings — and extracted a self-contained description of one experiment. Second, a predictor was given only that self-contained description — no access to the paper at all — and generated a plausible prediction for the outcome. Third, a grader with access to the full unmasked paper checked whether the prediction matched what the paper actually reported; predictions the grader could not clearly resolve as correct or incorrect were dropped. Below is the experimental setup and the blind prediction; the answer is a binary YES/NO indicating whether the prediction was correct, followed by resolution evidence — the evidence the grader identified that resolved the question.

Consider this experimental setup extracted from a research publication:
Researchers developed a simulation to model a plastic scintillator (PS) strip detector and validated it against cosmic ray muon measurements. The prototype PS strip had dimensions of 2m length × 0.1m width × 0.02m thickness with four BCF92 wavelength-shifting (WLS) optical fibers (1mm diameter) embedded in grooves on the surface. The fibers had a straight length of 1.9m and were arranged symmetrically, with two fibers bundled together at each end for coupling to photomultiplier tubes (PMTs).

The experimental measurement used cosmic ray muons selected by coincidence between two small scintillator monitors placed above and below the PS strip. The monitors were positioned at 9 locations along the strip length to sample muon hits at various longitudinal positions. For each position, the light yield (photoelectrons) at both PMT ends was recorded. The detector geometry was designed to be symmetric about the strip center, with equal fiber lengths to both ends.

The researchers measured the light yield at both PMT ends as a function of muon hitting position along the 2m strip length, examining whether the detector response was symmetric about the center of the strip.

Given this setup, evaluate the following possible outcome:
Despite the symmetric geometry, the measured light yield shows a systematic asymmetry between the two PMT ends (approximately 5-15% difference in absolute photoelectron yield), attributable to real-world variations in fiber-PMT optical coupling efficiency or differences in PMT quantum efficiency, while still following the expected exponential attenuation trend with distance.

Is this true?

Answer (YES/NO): YES